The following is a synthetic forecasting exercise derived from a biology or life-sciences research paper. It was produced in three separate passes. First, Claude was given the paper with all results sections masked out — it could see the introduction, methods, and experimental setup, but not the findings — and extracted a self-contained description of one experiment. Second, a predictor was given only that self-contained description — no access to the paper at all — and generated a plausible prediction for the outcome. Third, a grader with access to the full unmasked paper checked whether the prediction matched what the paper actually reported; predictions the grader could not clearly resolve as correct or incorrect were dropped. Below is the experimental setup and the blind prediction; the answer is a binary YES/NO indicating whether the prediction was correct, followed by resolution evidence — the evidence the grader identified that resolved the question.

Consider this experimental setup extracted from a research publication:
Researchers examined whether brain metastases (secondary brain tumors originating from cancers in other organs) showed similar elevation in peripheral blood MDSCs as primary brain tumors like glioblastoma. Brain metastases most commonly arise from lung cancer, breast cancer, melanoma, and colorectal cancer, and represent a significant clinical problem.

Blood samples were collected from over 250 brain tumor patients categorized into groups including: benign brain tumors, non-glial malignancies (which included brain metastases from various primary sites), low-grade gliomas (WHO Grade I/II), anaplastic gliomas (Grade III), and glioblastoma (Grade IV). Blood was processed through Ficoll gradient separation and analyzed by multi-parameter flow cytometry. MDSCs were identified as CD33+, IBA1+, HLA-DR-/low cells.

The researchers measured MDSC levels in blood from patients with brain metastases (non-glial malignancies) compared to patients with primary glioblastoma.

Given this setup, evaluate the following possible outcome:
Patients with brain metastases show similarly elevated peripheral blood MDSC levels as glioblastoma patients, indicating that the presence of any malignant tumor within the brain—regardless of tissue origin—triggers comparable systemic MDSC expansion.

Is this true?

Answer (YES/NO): YES